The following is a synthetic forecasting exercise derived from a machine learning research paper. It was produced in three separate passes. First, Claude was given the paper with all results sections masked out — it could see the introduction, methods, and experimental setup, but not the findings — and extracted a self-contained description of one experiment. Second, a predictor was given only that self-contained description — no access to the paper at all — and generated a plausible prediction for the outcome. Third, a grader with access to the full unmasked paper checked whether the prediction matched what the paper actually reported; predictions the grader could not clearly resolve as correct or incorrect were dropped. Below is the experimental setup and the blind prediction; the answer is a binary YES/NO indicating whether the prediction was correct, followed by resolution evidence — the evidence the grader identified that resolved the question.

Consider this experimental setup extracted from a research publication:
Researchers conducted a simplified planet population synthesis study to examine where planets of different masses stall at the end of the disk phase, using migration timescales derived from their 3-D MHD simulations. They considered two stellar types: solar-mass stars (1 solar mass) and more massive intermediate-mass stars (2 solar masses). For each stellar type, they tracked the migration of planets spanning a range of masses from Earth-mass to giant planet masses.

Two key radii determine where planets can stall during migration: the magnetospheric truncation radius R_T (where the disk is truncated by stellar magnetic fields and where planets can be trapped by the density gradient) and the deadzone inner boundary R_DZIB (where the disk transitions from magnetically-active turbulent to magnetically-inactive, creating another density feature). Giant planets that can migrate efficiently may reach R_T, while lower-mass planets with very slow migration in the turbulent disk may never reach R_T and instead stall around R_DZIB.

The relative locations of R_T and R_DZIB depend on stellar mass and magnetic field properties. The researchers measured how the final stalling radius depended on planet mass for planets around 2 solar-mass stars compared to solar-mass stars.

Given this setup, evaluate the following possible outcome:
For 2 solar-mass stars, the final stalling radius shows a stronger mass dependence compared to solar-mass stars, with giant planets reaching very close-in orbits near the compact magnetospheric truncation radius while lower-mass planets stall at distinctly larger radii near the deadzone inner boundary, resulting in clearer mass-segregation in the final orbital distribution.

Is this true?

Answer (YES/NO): YES